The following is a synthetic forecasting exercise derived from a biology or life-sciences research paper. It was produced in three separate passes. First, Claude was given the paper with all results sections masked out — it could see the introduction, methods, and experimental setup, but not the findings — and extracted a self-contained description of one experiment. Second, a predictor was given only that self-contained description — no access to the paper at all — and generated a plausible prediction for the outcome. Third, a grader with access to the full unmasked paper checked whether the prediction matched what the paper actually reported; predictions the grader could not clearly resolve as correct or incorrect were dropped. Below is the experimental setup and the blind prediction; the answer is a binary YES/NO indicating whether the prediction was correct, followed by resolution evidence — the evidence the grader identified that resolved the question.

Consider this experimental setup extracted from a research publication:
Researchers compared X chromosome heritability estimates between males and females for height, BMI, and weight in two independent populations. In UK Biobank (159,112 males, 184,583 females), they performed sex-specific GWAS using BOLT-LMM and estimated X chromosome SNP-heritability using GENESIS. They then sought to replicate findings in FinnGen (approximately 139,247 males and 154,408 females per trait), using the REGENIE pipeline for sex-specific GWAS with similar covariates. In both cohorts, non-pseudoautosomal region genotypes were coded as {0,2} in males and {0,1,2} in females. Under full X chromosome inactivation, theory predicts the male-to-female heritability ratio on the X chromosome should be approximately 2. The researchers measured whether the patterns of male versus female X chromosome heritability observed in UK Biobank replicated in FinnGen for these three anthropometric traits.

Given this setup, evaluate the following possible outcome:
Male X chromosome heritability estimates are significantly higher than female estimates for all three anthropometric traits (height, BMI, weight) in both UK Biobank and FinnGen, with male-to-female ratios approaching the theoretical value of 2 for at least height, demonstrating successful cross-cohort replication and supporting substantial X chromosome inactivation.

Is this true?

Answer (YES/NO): NO